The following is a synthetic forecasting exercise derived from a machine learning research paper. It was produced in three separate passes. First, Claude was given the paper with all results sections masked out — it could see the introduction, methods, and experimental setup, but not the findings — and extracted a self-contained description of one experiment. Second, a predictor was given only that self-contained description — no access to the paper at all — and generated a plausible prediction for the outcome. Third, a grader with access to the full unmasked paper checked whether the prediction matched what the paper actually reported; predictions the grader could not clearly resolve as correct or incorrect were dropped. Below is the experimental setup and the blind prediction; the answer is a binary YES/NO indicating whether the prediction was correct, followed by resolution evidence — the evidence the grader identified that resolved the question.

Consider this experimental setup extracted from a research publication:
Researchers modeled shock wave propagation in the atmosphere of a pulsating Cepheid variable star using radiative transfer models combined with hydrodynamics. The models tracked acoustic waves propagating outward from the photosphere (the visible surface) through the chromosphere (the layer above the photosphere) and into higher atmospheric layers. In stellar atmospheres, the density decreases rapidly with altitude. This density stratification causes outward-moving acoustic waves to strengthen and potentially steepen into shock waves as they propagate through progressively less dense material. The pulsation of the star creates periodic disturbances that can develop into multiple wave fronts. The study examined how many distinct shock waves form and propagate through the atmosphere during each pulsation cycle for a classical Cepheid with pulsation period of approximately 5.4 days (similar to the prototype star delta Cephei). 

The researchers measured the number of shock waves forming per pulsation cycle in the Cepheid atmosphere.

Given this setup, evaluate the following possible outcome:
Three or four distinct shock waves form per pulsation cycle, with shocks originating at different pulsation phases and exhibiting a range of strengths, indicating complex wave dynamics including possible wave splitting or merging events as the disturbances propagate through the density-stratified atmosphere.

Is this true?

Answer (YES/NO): YES